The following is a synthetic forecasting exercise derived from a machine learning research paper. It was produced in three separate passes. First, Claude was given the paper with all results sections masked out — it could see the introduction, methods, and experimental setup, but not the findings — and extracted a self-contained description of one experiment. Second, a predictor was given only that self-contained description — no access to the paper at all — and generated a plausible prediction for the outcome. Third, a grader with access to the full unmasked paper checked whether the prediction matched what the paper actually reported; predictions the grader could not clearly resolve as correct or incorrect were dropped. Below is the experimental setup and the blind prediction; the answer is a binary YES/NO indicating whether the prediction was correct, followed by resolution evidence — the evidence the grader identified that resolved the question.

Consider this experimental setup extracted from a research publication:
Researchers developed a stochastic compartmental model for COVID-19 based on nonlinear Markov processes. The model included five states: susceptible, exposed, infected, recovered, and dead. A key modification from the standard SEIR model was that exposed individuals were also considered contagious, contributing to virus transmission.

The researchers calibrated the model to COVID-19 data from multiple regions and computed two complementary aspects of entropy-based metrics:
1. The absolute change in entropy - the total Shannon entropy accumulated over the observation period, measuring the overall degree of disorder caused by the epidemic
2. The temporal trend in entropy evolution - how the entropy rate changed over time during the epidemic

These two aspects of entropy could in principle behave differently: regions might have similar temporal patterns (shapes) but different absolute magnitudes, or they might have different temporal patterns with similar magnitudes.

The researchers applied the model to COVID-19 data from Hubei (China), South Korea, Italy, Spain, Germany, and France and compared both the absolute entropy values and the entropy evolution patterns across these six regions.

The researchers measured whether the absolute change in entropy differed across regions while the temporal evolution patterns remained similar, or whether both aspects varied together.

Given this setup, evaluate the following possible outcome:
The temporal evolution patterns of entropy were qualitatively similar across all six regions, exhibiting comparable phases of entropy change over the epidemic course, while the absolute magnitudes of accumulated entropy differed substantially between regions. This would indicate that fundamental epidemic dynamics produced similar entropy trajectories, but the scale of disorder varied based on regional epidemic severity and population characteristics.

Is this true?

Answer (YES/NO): YES